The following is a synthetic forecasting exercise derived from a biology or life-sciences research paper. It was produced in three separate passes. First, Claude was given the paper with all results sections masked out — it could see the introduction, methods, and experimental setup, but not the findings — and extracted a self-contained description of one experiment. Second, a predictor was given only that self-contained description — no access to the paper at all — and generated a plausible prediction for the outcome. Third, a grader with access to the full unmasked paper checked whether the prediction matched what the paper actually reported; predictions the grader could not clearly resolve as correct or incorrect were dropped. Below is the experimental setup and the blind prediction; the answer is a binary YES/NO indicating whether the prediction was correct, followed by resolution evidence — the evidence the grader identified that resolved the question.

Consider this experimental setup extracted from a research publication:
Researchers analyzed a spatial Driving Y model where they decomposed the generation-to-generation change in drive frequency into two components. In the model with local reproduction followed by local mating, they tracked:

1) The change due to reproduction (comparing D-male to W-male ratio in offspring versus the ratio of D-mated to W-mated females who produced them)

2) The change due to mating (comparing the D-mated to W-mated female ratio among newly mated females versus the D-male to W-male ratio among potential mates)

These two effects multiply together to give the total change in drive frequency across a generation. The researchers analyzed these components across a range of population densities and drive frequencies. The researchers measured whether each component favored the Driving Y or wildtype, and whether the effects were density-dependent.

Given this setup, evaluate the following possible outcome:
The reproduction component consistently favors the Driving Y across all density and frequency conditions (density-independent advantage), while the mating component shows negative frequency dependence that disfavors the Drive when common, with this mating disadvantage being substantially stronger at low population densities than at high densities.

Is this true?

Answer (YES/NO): NO